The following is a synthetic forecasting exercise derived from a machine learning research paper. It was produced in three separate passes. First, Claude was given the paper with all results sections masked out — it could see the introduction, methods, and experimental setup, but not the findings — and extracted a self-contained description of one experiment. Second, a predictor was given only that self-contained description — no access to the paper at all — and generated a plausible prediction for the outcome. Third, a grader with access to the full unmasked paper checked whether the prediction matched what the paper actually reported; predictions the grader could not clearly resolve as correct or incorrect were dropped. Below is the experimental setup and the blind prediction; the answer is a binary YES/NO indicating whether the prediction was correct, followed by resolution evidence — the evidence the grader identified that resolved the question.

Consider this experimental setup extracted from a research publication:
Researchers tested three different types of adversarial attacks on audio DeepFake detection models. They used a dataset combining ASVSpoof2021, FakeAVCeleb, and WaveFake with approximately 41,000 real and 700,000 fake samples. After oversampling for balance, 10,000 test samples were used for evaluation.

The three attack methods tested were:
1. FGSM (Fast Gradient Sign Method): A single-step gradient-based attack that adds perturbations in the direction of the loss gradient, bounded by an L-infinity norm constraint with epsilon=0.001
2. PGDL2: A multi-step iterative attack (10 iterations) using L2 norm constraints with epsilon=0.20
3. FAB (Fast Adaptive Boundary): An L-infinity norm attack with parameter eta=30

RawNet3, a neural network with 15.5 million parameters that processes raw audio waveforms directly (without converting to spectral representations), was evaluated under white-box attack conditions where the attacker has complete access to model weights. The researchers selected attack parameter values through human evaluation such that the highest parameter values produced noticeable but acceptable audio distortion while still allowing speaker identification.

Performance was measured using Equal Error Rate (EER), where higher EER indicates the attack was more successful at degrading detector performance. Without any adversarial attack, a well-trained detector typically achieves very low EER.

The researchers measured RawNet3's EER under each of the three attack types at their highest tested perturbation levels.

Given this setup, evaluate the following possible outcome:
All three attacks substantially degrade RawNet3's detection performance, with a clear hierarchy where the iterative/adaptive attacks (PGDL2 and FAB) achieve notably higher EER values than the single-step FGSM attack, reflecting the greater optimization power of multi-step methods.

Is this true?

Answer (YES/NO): YES